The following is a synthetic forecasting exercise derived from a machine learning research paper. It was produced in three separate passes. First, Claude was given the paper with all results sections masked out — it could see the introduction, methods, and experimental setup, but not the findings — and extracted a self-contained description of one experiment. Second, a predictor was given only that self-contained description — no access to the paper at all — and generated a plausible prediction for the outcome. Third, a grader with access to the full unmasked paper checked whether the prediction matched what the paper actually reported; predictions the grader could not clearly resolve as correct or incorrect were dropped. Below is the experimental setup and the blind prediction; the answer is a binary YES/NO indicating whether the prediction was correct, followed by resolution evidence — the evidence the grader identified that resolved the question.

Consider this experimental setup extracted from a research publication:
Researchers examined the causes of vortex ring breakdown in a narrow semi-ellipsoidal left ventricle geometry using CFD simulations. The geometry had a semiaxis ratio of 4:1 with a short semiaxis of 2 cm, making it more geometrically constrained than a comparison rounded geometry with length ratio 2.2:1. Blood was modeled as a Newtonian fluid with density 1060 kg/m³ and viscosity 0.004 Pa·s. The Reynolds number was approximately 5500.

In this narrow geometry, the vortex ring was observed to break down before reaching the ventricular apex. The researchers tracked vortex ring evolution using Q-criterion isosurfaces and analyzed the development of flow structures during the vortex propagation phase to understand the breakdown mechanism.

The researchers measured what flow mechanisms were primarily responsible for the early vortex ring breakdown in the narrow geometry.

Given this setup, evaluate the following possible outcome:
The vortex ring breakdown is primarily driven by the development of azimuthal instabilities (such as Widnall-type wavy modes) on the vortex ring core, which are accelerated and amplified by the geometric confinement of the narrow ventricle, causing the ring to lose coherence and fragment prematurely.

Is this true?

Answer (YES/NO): NO